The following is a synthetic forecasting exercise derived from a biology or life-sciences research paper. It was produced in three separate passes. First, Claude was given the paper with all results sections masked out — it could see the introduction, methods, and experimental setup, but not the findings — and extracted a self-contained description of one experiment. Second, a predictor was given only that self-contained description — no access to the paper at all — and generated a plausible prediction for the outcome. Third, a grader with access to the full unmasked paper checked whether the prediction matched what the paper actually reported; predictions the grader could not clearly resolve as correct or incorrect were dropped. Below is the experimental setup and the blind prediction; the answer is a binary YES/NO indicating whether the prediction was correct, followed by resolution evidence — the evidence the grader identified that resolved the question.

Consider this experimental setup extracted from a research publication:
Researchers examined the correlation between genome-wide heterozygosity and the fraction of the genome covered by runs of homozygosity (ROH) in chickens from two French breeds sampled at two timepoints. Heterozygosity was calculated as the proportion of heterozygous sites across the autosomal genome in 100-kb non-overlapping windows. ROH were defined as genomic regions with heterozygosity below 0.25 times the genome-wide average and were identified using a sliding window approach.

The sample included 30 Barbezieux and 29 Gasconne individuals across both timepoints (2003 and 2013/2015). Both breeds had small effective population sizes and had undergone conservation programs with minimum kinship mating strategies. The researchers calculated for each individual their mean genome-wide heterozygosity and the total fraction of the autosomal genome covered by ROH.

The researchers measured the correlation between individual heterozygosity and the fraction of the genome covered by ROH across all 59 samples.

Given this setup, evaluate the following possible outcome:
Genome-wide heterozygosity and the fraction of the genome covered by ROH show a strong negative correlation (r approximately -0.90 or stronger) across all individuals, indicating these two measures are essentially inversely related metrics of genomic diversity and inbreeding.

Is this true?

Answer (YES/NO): YES